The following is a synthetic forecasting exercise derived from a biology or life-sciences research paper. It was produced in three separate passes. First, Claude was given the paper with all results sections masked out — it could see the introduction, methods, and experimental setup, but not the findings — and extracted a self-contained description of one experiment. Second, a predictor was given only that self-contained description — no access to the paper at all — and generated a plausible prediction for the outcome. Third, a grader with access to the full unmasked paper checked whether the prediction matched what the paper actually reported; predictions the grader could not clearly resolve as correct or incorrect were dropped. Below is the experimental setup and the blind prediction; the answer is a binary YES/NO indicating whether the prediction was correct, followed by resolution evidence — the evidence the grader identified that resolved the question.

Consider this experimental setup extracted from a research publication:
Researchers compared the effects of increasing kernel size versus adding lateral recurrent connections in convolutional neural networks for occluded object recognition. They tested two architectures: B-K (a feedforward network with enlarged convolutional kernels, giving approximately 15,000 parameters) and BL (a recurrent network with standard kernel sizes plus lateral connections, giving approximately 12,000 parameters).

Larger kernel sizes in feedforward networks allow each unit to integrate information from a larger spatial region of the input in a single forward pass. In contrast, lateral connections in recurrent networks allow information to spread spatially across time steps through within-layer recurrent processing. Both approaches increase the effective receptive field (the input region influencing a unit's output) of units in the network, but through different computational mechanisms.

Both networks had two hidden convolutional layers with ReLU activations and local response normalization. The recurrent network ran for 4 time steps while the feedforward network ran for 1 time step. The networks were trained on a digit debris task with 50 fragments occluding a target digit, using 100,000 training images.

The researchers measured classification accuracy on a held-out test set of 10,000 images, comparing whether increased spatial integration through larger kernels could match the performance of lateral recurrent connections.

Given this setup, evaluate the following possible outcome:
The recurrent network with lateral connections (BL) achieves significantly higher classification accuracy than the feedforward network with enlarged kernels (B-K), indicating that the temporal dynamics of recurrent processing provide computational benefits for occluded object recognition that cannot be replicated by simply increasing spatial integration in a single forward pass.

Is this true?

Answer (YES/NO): YES